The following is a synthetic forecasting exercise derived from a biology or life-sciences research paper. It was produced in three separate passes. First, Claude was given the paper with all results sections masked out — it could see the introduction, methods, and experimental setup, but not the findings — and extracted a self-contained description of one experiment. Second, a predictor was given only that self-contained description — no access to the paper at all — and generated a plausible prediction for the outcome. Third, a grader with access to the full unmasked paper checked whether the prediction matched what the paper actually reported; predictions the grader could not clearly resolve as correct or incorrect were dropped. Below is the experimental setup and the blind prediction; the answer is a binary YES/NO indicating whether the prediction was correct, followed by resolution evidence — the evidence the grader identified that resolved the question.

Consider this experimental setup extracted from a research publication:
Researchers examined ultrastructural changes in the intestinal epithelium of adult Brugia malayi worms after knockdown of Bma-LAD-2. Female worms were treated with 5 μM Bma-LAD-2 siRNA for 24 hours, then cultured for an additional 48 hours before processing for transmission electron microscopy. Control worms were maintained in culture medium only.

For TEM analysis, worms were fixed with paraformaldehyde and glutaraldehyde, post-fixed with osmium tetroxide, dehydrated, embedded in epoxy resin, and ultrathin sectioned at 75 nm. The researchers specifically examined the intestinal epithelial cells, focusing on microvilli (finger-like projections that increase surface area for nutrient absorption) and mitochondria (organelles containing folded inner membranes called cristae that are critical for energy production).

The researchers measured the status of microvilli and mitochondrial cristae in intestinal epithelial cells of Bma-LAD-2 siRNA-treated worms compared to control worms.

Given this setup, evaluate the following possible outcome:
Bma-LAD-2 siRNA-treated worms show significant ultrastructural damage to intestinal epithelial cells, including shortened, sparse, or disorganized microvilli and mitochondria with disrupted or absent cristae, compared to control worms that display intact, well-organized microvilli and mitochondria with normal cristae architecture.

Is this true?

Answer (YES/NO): YES